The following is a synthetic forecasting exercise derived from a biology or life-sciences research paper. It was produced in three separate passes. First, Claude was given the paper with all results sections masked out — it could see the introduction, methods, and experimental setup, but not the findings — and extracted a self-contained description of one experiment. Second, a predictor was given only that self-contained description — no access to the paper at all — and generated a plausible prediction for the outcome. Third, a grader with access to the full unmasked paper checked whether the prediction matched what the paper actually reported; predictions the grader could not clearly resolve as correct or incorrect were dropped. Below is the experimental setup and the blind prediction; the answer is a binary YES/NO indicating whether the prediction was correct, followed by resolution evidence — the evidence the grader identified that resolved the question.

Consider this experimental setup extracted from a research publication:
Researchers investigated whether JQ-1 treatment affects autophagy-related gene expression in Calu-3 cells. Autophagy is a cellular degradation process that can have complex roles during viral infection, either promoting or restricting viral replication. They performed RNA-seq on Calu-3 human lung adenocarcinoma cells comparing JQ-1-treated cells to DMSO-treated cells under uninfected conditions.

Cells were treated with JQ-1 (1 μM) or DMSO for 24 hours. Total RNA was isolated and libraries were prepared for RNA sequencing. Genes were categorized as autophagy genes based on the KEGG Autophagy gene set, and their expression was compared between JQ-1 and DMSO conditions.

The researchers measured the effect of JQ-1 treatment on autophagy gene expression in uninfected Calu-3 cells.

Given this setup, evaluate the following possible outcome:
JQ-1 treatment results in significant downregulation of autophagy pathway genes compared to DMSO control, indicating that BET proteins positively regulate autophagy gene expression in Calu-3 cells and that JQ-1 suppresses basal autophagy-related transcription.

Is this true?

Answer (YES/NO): NO